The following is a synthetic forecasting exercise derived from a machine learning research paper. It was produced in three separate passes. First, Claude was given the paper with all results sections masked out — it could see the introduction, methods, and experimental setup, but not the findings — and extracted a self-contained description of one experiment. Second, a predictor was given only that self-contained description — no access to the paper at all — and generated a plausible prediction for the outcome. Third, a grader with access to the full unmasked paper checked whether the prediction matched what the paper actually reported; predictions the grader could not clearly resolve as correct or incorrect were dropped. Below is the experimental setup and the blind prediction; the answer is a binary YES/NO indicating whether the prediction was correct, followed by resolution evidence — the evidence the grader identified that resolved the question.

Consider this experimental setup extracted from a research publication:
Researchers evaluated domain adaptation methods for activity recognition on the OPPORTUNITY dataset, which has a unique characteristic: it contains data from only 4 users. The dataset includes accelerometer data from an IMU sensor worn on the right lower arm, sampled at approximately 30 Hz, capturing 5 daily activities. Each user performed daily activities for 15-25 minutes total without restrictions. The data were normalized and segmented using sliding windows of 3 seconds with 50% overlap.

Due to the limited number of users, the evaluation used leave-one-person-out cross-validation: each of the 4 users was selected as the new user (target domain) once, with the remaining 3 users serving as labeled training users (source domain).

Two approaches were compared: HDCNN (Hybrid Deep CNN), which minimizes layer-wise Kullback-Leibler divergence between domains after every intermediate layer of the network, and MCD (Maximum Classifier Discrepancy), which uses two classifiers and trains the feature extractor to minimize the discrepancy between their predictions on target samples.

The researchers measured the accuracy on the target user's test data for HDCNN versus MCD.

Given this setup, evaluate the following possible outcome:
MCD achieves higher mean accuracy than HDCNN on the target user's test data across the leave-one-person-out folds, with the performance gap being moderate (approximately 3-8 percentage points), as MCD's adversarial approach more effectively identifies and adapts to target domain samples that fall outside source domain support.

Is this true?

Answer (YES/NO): NO